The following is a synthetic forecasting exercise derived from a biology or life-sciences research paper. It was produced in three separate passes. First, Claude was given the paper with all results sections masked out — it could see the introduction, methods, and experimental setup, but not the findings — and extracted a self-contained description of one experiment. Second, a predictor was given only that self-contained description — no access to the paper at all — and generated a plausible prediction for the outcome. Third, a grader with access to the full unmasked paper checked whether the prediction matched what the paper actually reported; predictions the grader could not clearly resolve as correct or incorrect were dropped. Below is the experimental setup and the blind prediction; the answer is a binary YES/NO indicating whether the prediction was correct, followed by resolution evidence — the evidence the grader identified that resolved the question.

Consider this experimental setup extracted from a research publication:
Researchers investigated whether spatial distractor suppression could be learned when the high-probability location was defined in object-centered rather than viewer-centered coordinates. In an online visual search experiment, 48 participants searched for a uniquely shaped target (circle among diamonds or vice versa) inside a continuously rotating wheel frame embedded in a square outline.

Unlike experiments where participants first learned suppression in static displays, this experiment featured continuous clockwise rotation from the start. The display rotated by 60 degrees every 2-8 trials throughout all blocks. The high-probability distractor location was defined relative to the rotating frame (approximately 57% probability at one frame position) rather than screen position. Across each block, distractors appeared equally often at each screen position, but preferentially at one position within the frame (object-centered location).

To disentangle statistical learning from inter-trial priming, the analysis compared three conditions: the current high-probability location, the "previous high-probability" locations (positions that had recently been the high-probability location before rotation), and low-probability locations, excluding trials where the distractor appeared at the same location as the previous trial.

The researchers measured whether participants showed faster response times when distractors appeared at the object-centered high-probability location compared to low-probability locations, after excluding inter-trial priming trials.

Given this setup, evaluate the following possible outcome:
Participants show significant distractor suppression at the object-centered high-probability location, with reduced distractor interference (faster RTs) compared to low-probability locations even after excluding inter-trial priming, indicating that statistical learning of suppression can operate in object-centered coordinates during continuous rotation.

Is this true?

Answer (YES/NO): NO